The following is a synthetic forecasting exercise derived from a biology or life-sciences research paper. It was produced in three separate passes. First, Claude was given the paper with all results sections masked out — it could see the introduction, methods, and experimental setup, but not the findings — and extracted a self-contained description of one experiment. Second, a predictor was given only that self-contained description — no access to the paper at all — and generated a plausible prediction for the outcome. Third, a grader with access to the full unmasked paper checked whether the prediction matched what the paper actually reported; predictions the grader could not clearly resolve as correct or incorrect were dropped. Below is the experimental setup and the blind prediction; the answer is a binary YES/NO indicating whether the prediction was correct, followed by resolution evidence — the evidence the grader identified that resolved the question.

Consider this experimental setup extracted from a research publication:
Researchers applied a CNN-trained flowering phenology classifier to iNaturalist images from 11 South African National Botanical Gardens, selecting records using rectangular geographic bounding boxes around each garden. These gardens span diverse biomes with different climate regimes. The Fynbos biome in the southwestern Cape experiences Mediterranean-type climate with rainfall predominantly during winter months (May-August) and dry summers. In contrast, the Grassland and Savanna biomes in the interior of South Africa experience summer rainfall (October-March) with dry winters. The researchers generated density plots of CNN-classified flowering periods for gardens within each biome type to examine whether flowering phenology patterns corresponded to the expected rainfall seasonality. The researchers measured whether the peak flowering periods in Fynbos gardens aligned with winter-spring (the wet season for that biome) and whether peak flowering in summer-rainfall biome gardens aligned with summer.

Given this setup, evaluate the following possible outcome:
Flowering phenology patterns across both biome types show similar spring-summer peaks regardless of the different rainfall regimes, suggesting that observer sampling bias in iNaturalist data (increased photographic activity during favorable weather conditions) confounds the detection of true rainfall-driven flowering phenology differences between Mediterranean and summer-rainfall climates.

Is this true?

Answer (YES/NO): NO